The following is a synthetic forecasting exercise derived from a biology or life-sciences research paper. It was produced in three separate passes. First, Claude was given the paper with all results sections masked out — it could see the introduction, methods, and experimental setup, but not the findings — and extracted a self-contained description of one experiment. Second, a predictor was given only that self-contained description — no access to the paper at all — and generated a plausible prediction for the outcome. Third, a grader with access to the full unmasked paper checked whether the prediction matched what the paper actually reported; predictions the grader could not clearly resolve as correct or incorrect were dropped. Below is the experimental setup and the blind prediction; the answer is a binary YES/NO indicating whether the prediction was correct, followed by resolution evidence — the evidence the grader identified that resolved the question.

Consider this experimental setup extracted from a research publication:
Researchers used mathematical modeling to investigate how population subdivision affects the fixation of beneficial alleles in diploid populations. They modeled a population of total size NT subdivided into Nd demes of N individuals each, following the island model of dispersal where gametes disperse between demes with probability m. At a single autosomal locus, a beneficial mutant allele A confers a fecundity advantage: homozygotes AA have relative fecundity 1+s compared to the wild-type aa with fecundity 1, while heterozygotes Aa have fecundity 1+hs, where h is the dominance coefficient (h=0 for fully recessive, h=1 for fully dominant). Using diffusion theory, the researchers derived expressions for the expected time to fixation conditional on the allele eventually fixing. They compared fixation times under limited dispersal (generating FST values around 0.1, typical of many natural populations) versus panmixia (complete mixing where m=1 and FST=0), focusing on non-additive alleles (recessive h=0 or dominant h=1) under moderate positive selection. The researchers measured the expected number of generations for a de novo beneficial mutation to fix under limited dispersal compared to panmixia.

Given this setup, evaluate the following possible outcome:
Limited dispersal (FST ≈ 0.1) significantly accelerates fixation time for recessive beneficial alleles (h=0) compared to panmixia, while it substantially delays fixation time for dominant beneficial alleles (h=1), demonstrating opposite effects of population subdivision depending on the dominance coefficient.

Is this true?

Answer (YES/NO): NO